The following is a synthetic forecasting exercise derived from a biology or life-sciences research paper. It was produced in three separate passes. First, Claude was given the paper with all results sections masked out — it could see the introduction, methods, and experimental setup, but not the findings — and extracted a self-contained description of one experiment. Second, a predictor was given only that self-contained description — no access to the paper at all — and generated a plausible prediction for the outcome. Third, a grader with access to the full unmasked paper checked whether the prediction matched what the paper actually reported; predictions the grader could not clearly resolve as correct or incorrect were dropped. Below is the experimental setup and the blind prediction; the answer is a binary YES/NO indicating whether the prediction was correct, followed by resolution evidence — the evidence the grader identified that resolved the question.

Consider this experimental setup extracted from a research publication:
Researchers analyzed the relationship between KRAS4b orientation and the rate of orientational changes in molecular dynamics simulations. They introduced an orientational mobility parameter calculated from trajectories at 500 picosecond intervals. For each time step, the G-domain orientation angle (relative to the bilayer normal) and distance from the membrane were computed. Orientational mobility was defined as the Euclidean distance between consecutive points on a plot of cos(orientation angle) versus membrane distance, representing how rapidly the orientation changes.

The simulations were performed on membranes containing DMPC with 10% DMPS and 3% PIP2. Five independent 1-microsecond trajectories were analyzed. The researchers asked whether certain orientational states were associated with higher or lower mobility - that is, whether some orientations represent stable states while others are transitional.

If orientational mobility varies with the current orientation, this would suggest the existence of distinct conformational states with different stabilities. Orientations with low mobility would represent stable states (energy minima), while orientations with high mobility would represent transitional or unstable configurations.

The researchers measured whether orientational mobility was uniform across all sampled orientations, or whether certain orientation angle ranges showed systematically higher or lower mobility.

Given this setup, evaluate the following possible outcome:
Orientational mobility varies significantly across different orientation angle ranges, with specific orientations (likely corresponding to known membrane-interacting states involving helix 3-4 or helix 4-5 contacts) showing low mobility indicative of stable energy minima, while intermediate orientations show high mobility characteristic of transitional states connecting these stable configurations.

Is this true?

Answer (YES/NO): NO